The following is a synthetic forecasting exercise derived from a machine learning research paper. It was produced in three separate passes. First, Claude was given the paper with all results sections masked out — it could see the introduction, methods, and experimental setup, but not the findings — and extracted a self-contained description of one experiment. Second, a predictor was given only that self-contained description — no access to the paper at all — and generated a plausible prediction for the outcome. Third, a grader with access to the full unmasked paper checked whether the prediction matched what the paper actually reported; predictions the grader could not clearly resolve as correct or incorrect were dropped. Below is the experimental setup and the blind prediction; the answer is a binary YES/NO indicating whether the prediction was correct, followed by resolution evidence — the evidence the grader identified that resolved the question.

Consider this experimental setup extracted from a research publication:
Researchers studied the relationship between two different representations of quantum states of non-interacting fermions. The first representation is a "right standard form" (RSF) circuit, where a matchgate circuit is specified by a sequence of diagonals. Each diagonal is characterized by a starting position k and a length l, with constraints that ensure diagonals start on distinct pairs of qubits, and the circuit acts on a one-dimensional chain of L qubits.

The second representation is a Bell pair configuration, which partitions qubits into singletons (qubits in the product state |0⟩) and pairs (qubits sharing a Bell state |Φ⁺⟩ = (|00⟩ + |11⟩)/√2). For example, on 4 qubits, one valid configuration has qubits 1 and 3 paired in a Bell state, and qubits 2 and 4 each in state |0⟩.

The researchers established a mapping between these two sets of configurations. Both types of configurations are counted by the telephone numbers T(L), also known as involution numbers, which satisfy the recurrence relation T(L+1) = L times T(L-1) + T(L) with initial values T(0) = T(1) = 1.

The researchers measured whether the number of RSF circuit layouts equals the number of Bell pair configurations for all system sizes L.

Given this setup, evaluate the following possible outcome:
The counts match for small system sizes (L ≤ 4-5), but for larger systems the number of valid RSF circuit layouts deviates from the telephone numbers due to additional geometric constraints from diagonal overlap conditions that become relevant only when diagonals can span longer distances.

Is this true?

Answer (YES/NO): NO